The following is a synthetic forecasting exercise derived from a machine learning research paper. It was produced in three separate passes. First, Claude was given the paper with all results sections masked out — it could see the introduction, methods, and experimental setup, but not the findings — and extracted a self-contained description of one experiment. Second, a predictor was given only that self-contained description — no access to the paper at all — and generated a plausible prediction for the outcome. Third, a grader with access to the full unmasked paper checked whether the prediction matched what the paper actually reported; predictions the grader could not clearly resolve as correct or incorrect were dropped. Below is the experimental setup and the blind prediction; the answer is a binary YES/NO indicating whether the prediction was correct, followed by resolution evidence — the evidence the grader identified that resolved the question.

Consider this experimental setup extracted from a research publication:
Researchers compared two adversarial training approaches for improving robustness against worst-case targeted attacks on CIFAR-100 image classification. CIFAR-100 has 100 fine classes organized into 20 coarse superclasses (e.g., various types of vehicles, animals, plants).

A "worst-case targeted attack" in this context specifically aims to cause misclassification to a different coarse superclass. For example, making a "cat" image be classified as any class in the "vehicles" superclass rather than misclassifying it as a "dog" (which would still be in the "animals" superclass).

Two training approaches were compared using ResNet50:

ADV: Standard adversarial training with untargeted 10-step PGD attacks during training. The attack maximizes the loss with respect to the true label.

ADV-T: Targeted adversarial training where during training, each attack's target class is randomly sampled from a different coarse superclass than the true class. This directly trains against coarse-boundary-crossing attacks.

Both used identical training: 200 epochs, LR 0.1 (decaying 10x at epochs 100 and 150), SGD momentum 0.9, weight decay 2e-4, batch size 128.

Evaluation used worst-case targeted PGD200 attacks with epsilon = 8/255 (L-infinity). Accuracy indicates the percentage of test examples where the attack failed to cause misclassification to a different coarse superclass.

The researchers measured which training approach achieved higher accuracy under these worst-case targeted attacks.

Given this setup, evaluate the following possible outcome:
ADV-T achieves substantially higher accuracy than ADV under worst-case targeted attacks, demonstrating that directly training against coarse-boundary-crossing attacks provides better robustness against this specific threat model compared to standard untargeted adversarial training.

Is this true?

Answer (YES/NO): NO